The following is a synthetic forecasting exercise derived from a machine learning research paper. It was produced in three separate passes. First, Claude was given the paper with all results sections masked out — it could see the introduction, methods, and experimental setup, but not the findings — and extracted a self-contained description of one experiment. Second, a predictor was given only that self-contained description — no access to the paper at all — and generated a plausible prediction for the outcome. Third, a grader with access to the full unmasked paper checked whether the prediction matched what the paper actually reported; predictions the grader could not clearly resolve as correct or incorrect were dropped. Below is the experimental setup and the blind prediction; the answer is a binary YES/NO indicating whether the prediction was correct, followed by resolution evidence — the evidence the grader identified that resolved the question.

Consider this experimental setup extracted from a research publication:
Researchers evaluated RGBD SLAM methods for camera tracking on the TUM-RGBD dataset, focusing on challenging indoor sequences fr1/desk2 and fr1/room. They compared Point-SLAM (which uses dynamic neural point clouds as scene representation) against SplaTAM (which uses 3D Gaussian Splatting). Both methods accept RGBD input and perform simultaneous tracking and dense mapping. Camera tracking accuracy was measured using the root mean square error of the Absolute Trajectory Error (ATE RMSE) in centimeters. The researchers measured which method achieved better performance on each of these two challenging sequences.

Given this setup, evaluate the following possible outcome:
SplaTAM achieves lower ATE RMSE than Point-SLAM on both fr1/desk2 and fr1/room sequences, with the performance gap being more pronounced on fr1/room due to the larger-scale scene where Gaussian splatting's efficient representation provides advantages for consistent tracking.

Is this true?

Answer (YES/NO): NO